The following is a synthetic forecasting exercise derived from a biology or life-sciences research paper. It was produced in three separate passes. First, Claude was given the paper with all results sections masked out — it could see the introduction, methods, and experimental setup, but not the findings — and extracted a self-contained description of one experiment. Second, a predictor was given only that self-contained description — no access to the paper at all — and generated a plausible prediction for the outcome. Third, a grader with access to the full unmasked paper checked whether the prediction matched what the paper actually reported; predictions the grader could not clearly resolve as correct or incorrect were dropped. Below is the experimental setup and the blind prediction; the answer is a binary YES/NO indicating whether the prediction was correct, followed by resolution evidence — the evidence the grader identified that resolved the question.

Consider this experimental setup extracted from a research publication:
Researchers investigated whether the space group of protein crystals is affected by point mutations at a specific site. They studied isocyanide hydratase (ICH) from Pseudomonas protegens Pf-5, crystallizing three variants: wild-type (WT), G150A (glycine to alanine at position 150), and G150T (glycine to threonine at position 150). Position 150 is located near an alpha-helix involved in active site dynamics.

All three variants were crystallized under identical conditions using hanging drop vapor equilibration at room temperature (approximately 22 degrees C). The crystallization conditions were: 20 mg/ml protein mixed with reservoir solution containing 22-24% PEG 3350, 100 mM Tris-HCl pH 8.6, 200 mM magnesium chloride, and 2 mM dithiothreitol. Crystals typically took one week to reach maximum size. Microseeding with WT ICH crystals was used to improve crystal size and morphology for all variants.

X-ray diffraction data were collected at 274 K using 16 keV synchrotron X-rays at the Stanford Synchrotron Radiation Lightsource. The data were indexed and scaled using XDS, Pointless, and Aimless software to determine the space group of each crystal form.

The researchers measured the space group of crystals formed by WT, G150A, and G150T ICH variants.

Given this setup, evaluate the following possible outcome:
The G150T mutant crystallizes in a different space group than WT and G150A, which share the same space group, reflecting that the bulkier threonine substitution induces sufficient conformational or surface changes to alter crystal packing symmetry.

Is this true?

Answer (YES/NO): YES